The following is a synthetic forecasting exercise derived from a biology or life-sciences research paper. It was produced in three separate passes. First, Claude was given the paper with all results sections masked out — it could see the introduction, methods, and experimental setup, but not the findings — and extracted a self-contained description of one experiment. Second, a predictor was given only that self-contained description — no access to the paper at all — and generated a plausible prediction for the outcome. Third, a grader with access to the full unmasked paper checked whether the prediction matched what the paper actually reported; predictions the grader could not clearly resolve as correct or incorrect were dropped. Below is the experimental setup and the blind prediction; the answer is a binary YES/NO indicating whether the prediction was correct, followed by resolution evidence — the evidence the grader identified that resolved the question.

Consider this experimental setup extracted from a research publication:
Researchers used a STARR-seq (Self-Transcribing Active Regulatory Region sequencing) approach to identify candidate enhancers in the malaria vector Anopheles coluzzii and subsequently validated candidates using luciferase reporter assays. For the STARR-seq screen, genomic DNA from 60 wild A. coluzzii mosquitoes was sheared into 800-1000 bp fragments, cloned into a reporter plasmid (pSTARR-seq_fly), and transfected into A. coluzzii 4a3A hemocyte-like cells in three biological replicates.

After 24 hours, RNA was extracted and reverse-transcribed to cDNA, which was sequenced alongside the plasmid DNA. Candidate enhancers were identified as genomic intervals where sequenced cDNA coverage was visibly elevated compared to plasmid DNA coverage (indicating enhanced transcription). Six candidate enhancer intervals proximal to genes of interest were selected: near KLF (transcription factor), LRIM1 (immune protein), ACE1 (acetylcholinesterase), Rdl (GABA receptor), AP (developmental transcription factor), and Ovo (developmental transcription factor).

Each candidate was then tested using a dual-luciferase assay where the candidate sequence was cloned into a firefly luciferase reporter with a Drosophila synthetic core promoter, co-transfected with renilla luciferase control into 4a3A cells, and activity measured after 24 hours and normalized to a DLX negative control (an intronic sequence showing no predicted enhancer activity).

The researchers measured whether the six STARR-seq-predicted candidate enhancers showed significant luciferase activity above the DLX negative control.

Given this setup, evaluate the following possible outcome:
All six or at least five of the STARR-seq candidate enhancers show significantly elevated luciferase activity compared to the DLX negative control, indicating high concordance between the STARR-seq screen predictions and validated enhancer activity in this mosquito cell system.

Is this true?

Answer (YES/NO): YES